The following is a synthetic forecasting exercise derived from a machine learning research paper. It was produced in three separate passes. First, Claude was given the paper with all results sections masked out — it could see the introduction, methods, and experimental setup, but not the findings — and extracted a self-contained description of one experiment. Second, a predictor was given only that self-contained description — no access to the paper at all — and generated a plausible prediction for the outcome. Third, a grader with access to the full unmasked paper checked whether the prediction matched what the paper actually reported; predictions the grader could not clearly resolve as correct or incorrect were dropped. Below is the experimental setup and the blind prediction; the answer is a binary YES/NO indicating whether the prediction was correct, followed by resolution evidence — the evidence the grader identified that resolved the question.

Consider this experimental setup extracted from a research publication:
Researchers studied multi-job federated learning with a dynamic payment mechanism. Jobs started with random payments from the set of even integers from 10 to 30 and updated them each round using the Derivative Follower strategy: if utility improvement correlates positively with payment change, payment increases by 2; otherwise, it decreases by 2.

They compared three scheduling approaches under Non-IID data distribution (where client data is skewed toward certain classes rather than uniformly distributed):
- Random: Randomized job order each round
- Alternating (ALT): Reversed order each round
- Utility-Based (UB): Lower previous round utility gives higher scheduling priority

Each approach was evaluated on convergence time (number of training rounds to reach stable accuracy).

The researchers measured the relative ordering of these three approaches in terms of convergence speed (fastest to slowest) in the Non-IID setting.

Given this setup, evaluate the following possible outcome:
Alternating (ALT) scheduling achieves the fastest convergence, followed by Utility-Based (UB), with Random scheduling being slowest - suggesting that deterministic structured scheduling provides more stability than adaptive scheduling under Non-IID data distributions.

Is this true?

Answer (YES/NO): NO